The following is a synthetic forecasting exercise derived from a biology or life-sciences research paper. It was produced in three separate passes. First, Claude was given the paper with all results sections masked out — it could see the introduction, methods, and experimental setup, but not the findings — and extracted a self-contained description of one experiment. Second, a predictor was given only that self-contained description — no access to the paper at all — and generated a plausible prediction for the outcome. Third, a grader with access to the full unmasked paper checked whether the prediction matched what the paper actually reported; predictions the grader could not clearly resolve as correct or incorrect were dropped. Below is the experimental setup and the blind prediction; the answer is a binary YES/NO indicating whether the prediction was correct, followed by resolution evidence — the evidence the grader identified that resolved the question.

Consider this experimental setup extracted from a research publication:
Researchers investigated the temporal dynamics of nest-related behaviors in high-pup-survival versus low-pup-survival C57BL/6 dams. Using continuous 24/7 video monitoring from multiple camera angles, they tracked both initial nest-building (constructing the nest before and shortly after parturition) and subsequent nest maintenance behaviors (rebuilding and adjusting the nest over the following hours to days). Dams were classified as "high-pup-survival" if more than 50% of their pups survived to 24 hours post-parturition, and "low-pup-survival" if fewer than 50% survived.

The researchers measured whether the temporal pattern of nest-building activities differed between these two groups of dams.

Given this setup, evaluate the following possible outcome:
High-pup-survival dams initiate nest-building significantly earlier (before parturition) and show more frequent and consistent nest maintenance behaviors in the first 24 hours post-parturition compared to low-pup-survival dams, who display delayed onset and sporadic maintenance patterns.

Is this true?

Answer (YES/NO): NO